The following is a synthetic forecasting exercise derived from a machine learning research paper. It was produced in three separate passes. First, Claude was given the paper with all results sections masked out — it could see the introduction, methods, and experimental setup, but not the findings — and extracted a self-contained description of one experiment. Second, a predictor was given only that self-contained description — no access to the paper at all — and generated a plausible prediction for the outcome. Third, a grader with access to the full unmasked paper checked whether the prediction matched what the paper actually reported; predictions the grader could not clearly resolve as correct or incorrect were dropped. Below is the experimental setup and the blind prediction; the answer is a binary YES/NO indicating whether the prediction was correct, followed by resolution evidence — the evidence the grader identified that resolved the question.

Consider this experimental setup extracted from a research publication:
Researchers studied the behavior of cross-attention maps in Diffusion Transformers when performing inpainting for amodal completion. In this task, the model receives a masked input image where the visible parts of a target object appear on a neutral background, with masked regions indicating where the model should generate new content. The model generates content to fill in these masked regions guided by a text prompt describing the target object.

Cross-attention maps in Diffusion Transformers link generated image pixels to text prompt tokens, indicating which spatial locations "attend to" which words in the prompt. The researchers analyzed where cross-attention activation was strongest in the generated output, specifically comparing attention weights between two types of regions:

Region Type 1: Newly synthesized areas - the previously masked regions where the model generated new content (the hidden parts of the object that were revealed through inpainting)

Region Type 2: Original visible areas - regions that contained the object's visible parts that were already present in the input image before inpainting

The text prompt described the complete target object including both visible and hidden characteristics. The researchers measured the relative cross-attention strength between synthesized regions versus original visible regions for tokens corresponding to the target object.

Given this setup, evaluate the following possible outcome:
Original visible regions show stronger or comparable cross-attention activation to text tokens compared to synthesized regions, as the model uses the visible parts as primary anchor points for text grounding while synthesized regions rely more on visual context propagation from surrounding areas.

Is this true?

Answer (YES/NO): NO